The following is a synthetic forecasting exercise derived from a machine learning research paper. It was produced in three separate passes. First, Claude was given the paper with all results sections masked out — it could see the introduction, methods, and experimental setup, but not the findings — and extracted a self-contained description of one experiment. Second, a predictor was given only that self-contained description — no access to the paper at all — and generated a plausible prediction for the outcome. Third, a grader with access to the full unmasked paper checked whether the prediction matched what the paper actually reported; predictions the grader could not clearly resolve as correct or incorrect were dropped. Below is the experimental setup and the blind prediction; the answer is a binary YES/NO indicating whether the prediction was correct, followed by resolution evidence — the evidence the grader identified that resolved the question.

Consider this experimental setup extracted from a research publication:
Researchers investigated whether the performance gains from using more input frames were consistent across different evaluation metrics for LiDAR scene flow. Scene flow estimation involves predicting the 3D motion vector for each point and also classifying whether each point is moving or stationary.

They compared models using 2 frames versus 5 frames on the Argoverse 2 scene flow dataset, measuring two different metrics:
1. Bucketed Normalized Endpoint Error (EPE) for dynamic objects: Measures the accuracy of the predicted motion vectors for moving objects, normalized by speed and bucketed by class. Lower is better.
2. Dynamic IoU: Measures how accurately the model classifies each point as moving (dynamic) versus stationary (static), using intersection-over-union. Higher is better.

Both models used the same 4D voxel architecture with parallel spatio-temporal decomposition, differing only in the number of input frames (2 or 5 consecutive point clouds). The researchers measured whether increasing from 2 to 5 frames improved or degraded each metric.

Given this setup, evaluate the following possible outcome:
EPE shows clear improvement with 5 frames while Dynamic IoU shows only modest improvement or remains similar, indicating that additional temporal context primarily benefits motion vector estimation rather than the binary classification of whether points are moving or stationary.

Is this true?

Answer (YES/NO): NO